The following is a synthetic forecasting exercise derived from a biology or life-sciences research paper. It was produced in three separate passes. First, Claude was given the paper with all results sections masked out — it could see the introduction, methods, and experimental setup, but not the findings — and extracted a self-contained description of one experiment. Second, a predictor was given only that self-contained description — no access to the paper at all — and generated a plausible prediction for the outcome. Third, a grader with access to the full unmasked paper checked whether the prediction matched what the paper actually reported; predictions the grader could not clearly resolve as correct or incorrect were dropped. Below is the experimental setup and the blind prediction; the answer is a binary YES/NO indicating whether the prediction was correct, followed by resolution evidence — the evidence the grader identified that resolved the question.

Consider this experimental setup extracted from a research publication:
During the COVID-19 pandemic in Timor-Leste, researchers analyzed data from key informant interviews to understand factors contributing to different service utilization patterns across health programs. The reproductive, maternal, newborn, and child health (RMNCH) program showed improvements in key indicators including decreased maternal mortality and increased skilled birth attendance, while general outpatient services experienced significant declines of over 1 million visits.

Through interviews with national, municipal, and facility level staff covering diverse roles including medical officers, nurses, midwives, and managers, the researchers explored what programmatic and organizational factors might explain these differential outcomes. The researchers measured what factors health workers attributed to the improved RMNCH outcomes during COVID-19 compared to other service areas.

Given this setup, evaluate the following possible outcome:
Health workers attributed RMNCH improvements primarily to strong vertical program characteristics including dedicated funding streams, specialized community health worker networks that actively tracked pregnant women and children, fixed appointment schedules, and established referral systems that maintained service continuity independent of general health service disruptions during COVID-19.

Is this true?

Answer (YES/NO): NO